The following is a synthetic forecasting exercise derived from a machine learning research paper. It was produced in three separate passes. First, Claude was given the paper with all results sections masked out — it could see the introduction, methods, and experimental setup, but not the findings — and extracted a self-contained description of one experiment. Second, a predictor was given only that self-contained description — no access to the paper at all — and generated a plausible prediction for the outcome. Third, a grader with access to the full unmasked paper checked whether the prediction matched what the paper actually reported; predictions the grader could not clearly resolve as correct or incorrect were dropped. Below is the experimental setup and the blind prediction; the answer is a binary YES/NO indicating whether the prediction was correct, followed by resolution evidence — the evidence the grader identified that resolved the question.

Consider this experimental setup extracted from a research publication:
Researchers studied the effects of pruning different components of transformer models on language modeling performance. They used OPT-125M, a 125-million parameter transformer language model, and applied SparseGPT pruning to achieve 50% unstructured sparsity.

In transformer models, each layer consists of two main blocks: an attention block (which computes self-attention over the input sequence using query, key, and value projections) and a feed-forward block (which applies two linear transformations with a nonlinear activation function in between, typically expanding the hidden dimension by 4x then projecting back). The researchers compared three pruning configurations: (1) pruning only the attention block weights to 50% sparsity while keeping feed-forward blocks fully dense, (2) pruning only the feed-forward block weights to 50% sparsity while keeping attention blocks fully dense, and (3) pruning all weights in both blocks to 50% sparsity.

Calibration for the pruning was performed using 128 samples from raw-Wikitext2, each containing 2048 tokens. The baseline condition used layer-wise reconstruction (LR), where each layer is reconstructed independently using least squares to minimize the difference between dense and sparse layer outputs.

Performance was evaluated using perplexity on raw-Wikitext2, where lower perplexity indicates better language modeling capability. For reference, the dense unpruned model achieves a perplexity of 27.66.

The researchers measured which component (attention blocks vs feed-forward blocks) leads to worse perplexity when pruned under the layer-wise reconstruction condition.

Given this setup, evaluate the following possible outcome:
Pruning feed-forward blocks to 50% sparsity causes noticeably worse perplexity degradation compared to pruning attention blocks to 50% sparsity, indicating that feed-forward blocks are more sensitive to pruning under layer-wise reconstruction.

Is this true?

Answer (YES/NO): NO